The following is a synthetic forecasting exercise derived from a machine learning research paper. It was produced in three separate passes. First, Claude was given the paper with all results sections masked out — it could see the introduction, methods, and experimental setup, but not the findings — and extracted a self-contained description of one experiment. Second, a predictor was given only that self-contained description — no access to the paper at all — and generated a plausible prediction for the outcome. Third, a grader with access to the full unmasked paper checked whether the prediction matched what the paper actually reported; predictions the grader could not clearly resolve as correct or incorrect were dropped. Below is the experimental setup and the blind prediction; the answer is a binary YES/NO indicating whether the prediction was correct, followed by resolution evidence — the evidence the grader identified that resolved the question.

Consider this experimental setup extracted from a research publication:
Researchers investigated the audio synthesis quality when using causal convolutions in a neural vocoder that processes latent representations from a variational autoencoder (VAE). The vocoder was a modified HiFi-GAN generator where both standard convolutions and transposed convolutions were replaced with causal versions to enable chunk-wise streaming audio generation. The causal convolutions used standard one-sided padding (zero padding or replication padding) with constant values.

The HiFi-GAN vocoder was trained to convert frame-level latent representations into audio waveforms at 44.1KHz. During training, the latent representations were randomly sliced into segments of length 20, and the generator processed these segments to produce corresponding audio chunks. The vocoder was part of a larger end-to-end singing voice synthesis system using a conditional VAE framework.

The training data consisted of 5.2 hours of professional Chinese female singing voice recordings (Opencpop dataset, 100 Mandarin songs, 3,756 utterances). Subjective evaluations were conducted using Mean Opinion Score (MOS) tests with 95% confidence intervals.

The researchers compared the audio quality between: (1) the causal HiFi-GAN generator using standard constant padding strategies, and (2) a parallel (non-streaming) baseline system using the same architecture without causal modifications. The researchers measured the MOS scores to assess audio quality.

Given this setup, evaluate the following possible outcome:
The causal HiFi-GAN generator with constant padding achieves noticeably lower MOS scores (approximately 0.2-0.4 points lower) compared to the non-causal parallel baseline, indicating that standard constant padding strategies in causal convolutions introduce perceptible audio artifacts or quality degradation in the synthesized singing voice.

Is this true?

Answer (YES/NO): NO